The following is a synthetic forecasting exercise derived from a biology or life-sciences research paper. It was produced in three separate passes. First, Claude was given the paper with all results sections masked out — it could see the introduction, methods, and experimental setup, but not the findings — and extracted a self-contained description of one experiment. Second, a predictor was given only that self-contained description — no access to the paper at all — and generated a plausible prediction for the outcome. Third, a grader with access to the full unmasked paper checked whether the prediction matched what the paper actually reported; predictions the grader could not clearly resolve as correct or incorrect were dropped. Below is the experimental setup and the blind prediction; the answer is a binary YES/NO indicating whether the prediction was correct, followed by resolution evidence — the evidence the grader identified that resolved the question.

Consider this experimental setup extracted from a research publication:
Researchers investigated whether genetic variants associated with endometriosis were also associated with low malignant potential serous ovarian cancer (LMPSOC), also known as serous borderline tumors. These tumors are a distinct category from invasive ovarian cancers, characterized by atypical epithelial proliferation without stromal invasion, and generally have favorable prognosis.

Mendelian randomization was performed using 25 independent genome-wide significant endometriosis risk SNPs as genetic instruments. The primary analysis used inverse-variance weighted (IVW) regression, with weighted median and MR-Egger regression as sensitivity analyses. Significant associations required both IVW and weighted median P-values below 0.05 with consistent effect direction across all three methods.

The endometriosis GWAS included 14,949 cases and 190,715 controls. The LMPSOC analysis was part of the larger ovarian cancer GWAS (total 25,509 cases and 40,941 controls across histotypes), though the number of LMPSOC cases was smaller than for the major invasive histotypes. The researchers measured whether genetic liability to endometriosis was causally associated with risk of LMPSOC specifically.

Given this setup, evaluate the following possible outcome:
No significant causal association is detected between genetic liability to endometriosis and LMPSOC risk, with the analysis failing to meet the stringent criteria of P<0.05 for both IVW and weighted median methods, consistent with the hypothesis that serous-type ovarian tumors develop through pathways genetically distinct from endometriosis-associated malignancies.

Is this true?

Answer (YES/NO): NO